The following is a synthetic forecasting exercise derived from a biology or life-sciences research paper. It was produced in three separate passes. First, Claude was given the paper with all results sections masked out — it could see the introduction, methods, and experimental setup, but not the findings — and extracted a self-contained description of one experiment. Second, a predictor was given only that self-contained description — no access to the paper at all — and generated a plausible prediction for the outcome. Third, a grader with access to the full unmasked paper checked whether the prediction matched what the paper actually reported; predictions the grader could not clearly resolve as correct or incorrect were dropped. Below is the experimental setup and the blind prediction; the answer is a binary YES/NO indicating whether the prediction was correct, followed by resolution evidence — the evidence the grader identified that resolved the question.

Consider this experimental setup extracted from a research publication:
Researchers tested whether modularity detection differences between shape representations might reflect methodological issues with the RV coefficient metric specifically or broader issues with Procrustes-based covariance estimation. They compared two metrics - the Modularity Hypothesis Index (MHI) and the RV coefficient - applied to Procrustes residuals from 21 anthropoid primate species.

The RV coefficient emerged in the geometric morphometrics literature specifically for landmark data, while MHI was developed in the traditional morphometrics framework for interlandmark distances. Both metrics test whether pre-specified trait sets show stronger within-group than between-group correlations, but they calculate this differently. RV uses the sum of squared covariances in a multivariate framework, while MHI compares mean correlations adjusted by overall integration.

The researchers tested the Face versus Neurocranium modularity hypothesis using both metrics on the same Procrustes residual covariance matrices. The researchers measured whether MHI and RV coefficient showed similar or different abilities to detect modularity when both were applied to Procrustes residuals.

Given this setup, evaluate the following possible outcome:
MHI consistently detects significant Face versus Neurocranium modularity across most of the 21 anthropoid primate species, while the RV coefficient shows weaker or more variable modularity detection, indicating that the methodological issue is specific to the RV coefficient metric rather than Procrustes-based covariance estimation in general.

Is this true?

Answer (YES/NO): NO